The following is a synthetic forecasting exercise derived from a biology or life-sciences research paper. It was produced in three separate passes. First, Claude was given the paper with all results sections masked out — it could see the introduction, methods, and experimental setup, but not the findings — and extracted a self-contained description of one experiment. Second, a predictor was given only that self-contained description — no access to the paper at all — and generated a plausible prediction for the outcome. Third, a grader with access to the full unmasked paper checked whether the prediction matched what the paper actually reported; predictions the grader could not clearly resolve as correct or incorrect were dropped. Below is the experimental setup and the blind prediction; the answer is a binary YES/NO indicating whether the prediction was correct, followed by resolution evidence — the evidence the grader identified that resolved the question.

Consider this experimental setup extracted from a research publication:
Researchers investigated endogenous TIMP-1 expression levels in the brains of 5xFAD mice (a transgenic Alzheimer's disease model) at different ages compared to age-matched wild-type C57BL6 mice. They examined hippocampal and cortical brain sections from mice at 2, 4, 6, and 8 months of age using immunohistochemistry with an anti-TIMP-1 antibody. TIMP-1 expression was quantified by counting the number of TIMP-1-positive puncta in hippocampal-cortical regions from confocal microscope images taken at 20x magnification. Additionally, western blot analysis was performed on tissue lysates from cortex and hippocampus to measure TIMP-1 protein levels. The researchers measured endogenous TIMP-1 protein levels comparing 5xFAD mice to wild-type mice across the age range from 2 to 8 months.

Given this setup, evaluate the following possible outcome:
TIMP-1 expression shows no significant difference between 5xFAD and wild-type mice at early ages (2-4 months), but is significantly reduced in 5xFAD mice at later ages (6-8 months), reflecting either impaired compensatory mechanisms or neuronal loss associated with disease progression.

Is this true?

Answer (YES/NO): NO